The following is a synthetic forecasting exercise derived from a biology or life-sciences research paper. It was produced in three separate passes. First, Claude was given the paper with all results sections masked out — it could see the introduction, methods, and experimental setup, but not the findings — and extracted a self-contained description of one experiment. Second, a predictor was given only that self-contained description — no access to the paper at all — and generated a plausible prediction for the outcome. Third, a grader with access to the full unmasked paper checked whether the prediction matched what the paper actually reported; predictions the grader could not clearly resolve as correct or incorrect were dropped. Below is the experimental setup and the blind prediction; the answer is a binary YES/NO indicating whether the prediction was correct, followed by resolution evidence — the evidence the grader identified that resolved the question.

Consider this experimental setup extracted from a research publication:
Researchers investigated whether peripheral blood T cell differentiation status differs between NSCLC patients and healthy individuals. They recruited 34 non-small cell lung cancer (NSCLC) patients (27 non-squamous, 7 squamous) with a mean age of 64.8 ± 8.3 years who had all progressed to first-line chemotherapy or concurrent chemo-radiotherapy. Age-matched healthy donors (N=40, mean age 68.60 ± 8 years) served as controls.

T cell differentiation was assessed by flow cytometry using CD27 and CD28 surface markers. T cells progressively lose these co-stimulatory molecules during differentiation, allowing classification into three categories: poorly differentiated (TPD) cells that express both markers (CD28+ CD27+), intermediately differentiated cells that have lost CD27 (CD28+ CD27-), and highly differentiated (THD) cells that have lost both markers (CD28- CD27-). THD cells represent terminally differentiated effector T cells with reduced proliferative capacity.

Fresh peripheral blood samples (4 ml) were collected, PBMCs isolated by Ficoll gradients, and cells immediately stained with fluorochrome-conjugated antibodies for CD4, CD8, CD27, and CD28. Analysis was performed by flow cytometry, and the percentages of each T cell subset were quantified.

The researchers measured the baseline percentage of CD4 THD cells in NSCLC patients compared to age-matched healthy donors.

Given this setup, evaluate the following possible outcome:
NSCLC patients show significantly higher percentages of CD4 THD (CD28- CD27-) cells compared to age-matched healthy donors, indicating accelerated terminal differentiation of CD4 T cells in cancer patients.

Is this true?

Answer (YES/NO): NO